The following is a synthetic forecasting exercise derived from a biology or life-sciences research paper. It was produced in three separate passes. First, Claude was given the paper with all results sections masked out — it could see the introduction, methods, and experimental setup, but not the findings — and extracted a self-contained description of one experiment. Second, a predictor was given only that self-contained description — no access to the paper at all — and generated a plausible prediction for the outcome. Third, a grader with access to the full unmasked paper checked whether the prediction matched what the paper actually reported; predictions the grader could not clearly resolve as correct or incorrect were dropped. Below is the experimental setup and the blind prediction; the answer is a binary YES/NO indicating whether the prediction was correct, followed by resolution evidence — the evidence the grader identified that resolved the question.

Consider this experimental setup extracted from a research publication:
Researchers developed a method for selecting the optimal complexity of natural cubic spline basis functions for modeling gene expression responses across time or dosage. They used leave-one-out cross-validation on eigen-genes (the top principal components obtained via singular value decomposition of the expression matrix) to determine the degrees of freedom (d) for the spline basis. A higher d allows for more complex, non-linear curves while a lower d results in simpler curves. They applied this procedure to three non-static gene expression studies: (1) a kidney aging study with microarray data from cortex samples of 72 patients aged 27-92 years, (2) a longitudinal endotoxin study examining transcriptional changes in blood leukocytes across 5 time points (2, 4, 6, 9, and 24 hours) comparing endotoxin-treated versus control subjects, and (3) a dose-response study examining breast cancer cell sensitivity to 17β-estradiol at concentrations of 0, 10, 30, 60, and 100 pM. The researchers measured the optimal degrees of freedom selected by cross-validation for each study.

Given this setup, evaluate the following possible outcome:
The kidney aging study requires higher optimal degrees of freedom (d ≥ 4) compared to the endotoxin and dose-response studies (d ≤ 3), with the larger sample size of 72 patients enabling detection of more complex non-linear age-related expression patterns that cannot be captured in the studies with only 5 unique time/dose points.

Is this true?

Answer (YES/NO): NO